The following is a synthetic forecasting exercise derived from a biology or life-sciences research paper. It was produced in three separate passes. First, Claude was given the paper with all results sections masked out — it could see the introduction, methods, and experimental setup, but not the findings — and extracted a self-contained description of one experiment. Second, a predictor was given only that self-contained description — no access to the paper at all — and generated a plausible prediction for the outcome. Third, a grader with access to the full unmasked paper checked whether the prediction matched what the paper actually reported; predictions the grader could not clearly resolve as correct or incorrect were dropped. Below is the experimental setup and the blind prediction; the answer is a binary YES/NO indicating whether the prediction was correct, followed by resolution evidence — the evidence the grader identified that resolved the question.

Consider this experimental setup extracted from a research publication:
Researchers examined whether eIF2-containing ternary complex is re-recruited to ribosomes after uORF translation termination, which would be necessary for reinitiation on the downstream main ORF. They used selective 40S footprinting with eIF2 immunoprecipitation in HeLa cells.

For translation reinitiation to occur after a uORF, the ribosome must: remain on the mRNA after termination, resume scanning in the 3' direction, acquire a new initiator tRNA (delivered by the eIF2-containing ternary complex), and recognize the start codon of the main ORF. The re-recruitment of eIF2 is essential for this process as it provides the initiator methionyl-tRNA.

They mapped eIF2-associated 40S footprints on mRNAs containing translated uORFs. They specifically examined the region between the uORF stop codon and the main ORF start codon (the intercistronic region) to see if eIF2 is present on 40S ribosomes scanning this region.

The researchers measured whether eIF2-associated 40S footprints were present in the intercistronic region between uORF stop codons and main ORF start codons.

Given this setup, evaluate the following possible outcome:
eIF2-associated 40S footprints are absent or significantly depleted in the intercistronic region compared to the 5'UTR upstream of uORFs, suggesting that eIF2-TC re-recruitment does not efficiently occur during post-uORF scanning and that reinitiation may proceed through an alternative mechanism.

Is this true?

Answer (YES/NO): NO